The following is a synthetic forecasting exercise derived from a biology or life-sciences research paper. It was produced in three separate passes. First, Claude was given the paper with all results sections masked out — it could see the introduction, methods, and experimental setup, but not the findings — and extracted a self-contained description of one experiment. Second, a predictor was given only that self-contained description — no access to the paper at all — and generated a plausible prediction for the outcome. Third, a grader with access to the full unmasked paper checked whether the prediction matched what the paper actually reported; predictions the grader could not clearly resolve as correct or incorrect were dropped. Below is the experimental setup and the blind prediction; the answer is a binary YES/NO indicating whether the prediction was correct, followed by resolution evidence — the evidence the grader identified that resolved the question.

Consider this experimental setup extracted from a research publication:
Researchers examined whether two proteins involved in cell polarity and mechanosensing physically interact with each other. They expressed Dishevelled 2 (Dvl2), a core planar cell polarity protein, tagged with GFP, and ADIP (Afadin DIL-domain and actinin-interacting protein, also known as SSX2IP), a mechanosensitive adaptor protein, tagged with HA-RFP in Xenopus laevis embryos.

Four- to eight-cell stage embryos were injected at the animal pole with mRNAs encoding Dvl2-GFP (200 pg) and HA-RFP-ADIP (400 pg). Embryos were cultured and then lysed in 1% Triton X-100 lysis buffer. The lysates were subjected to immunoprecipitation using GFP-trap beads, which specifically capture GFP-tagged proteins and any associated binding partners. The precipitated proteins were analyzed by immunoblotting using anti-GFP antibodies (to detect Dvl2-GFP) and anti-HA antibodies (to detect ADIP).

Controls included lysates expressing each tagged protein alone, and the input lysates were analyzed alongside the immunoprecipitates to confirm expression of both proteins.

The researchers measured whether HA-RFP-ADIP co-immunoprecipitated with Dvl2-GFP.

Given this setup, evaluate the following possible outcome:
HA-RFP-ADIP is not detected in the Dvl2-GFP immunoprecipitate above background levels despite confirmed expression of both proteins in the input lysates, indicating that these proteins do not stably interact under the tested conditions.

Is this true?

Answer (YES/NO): NO